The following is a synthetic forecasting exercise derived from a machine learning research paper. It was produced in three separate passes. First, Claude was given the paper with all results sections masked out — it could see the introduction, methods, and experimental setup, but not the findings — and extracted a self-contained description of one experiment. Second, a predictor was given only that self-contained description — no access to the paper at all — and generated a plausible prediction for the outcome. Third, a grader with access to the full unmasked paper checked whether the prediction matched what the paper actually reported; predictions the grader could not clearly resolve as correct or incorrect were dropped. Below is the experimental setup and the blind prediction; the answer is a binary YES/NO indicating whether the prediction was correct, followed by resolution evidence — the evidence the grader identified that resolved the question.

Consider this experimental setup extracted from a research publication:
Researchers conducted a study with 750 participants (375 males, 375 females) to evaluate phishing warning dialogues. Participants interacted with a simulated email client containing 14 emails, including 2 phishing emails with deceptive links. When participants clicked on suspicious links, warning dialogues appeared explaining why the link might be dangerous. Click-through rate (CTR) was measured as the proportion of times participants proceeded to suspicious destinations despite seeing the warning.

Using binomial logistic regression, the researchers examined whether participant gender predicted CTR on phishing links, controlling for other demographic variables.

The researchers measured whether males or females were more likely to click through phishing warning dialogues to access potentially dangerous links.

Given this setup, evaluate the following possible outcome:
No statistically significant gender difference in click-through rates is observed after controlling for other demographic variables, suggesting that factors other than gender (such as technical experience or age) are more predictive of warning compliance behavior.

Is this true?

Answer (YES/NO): NO